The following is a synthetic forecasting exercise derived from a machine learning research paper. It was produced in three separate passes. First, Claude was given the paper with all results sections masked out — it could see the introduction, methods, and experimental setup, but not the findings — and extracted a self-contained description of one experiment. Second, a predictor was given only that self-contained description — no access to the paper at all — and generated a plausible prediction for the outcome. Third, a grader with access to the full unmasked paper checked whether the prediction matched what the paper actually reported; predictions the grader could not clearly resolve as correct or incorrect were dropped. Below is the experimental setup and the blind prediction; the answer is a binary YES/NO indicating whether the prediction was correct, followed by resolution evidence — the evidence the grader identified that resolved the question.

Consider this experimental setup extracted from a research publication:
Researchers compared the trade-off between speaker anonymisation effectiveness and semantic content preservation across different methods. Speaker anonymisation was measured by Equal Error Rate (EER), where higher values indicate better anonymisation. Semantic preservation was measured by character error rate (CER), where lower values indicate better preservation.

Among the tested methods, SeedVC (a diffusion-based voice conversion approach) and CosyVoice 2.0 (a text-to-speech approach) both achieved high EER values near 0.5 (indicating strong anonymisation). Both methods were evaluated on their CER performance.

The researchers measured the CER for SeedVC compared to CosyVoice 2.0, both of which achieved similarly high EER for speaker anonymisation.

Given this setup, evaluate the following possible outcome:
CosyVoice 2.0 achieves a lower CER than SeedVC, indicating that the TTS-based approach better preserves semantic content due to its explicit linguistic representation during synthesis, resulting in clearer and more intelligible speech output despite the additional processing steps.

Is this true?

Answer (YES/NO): YES